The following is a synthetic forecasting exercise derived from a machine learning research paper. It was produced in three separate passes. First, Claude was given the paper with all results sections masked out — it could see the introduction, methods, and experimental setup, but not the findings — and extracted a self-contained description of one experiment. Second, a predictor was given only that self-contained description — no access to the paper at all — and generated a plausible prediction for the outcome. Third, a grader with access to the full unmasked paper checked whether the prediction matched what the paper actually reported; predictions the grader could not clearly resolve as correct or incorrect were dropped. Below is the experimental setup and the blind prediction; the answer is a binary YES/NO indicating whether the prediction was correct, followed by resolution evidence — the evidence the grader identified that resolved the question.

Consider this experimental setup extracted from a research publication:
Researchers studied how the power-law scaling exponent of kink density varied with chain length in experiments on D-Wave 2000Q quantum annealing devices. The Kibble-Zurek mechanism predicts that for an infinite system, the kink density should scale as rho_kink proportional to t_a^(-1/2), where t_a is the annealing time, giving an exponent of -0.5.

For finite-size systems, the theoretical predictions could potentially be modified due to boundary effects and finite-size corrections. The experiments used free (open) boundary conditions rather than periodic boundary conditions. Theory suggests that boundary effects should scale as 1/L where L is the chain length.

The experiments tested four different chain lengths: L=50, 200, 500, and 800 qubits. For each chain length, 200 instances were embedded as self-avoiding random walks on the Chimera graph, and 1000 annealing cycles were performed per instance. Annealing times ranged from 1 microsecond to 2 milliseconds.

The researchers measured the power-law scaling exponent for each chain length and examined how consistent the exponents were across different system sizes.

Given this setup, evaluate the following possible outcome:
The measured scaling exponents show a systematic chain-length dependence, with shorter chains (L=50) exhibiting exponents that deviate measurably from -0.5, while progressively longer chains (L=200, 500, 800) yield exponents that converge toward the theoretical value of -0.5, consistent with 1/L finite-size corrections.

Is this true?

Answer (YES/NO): NO